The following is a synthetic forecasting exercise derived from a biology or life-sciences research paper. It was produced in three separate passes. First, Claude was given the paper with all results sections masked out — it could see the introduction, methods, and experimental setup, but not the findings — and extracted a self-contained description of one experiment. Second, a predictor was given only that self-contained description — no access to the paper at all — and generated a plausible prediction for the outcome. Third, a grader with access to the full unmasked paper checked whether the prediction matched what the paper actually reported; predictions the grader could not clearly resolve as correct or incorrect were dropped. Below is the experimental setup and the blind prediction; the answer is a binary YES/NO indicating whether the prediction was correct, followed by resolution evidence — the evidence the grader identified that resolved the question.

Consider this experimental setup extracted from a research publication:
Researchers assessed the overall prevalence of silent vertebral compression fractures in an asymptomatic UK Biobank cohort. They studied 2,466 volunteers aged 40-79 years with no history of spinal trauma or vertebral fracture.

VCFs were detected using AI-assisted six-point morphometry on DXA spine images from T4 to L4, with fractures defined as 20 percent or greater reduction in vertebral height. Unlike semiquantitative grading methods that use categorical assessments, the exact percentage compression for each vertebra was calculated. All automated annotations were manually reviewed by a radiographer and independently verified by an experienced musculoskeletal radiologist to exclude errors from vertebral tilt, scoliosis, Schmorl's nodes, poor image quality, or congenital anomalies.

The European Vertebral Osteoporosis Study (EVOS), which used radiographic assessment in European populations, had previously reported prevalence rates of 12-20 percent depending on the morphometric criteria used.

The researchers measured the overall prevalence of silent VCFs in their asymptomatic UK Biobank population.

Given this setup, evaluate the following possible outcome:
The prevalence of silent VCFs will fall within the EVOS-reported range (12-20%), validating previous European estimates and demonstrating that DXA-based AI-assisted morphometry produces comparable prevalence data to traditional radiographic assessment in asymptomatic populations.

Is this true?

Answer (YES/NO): NO